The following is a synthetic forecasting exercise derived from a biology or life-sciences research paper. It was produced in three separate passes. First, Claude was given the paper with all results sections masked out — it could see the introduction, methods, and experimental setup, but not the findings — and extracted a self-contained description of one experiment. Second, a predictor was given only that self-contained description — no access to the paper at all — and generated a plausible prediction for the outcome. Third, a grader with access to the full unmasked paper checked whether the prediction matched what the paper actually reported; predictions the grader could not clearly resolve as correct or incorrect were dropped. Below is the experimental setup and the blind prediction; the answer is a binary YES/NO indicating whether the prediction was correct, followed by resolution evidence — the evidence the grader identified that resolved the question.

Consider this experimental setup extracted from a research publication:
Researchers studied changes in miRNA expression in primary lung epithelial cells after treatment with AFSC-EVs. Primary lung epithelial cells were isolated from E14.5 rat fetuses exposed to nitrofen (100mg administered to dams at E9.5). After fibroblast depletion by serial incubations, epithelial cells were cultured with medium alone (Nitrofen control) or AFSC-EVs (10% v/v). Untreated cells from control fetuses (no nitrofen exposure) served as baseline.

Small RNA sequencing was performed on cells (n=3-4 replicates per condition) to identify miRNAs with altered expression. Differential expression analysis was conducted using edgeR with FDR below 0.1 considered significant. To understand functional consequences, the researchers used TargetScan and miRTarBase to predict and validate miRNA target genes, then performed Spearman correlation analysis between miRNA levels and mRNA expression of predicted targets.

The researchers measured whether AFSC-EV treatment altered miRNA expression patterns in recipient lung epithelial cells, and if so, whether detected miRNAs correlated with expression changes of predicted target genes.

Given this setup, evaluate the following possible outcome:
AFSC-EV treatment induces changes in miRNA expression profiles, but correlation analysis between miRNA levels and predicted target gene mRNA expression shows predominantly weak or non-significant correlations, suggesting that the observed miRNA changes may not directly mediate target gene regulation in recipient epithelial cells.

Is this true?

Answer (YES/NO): NO